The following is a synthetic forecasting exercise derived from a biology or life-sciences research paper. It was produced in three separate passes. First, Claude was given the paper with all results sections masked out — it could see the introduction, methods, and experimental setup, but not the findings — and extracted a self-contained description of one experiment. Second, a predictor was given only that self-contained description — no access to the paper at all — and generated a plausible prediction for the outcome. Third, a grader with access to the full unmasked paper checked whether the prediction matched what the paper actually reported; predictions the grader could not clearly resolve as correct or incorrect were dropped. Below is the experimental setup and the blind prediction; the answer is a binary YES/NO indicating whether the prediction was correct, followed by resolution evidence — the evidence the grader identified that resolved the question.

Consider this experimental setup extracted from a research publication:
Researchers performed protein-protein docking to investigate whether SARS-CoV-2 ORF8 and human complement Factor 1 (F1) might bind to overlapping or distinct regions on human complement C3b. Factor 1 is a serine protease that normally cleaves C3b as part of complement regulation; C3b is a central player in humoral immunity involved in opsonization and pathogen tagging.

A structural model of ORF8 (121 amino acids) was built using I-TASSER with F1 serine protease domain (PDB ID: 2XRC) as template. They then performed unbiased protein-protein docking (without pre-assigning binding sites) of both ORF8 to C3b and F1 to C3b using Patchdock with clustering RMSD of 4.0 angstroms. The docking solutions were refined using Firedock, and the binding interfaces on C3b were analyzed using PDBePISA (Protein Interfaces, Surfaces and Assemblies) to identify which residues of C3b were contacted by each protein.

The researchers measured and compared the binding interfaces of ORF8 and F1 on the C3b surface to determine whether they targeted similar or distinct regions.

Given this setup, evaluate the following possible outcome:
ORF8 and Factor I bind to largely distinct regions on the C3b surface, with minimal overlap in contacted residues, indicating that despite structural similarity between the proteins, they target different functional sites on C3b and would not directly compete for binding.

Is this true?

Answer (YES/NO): NO